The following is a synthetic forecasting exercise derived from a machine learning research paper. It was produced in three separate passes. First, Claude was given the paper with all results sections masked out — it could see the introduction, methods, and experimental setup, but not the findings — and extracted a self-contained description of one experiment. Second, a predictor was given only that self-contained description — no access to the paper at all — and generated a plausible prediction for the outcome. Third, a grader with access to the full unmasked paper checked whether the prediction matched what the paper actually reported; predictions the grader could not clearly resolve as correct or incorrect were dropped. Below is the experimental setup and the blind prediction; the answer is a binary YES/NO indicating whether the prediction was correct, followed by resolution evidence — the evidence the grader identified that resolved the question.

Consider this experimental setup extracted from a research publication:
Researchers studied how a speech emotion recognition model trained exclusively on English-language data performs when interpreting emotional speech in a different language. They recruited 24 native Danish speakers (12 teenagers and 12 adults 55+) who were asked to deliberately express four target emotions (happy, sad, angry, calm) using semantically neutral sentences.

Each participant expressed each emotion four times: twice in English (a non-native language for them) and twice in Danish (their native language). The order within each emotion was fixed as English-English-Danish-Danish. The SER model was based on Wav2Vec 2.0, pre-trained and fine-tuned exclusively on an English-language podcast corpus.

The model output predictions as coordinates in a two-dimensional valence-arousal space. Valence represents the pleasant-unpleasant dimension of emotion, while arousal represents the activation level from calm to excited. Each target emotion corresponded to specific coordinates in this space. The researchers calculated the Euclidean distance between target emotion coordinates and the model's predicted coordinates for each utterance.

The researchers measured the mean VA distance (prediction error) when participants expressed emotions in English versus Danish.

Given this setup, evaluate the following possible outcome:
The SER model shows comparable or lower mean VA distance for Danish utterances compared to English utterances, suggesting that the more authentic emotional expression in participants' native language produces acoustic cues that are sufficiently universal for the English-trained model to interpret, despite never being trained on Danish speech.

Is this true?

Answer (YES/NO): YES